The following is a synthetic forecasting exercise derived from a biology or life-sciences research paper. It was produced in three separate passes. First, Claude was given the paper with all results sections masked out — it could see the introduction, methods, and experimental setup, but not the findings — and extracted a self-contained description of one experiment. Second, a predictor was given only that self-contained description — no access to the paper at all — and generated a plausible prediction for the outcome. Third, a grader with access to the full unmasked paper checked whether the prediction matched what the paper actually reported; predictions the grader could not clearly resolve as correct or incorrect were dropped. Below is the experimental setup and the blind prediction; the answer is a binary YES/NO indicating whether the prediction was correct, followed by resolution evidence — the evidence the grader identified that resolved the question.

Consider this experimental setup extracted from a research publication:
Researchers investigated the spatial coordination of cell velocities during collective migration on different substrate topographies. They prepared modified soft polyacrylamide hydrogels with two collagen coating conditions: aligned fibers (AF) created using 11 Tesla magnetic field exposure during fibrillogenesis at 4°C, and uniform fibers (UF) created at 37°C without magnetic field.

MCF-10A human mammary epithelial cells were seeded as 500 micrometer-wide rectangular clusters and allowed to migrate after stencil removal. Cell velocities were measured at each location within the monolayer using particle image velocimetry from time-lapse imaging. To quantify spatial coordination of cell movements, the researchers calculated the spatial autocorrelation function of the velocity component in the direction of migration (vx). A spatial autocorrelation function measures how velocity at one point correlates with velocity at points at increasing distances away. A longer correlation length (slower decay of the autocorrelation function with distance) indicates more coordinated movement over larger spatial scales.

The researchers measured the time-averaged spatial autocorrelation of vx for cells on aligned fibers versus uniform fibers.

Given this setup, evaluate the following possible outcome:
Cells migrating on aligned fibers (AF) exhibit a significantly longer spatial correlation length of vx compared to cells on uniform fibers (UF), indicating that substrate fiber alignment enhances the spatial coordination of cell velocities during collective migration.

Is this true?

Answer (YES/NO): YES